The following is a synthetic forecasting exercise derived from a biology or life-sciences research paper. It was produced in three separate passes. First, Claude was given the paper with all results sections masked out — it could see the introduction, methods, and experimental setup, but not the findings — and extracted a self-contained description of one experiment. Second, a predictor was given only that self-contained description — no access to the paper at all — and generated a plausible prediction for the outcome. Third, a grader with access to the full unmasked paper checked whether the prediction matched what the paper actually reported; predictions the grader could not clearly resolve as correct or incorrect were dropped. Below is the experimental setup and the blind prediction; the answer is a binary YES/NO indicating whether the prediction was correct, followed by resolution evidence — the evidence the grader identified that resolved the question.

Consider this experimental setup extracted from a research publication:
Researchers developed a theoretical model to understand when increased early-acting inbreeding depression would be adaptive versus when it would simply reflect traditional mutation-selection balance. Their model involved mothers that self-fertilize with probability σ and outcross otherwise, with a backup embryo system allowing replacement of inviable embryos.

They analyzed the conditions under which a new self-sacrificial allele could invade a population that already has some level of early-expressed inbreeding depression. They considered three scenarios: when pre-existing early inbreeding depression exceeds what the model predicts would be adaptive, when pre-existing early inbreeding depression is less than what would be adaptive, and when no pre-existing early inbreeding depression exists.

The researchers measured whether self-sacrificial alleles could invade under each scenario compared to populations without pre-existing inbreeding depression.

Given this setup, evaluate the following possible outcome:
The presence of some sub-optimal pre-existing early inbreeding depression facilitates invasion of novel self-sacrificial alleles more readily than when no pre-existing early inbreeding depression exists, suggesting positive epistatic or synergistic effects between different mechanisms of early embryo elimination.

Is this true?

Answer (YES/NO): NO